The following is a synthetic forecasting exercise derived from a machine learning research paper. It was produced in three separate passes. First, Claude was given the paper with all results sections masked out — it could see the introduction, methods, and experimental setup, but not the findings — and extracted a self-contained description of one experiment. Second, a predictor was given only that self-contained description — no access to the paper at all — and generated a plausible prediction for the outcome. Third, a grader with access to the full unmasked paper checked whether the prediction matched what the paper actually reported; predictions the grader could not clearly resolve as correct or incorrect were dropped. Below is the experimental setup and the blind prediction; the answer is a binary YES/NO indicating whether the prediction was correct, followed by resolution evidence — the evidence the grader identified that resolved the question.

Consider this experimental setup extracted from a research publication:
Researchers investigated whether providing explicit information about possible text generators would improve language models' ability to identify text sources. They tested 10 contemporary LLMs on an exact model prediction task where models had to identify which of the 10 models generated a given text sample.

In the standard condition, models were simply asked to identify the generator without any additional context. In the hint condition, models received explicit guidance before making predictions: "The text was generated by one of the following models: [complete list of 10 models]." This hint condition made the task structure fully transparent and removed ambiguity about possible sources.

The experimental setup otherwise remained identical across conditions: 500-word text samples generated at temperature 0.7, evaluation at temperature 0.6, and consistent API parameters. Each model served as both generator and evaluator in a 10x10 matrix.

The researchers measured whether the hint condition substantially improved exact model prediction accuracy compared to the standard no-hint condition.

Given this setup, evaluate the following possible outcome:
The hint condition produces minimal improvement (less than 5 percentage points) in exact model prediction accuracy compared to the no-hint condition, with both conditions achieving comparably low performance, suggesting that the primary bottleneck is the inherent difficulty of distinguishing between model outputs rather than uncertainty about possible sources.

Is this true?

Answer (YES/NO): YES